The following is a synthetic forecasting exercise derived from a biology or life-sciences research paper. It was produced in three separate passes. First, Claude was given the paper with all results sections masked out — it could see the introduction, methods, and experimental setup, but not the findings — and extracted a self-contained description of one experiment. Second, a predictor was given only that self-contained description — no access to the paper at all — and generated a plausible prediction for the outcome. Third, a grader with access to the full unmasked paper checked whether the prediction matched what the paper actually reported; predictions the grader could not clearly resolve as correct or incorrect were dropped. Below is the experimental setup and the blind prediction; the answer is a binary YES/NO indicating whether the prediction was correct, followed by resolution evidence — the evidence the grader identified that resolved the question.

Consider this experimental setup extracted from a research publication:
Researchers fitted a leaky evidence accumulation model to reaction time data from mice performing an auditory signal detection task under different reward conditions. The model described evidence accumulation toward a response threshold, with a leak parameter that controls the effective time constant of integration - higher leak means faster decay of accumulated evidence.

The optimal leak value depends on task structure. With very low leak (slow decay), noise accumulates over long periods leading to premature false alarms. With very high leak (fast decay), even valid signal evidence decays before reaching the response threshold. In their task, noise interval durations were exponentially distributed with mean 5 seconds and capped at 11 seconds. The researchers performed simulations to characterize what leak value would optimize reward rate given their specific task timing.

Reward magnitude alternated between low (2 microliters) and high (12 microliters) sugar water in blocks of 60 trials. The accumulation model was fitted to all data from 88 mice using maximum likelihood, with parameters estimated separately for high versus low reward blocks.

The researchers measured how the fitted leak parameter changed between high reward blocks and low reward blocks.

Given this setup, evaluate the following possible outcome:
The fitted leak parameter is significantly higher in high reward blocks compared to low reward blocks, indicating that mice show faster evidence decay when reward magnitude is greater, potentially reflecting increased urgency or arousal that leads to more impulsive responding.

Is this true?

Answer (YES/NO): NO